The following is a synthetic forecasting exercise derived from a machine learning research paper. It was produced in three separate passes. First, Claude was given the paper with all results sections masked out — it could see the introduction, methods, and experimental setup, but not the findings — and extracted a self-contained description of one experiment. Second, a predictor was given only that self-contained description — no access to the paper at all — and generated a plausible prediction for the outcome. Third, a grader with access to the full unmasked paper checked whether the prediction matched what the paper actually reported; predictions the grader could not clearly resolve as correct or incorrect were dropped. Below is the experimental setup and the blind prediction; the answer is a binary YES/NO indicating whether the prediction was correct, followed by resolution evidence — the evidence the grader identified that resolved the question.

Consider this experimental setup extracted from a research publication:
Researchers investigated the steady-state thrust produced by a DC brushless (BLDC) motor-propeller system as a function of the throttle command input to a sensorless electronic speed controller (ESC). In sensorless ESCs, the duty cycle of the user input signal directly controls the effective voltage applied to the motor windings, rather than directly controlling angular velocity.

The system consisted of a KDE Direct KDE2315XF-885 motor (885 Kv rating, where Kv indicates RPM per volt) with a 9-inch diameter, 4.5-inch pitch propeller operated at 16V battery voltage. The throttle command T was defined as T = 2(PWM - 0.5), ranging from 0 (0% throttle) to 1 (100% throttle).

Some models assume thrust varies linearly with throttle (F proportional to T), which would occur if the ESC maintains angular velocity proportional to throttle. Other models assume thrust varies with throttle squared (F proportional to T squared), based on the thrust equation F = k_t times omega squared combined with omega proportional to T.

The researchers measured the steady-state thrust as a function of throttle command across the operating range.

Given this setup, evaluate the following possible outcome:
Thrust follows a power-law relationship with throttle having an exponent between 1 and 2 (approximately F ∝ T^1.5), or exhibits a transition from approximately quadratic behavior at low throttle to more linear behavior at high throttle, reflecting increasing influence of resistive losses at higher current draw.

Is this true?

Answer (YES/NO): YES